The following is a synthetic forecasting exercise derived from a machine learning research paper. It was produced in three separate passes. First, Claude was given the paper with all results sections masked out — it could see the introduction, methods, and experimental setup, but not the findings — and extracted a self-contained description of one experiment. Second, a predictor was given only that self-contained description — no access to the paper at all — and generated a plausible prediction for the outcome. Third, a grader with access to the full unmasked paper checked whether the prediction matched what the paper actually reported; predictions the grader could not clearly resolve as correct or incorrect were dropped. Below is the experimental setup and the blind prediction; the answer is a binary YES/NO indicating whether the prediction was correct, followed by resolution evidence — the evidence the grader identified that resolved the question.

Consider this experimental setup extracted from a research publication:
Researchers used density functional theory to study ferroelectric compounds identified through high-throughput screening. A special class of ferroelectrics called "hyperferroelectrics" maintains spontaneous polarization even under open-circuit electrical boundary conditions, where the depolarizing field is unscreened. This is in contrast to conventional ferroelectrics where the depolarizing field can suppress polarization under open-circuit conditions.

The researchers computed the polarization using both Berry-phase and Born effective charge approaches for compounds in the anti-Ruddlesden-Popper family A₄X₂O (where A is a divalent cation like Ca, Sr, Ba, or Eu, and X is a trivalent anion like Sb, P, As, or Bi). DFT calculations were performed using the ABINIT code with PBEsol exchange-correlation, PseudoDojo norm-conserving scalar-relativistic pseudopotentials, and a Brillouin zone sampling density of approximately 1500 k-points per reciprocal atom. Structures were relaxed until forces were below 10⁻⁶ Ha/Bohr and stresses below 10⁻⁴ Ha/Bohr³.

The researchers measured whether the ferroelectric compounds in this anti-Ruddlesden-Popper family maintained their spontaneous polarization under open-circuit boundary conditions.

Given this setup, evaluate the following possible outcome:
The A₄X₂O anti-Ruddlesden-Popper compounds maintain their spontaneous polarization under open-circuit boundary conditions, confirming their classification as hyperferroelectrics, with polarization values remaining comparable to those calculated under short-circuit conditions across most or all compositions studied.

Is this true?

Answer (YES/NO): NO